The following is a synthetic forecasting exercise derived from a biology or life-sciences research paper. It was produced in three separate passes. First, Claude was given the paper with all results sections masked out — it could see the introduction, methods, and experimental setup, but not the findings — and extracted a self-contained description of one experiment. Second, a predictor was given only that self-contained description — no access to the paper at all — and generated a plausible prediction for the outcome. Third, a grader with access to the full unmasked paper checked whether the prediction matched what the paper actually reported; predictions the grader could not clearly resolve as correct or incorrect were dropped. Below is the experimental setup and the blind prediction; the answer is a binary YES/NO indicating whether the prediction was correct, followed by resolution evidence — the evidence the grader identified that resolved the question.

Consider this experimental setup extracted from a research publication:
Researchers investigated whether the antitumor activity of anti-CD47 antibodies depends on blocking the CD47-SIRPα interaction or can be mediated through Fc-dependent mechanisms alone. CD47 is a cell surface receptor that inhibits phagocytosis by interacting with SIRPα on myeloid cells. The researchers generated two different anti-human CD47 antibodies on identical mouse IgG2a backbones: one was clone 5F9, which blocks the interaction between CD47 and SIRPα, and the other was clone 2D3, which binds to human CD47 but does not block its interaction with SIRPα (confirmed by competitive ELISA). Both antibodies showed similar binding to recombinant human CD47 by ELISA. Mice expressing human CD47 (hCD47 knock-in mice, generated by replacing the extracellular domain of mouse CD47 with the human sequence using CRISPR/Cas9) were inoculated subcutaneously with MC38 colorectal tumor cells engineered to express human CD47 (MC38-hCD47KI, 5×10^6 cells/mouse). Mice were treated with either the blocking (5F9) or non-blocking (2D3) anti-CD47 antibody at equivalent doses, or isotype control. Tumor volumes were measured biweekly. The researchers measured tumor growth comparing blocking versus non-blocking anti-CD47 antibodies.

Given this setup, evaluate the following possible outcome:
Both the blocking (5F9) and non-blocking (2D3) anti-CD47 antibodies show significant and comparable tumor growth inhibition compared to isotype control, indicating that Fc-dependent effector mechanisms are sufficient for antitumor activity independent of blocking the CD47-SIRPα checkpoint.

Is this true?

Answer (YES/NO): NO